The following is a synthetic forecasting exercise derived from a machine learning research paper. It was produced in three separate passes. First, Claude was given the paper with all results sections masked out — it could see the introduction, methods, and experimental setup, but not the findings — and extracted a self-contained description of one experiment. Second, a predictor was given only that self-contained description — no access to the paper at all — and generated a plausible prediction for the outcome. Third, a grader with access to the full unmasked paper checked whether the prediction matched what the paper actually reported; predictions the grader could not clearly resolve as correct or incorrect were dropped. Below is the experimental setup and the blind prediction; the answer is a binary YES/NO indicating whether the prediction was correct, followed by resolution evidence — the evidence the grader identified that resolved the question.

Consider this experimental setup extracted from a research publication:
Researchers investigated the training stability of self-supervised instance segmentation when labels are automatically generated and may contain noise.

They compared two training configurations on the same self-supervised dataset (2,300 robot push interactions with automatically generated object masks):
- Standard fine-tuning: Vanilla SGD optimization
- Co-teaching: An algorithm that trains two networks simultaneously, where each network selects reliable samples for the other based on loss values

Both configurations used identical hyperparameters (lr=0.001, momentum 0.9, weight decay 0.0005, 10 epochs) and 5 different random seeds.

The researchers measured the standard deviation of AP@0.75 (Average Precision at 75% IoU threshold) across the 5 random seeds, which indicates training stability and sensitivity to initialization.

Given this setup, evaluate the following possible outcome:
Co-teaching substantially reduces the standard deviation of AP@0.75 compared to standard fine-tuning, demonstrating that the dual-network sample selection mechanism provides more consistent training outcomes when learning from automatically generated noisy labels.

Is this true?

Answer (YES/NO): YES